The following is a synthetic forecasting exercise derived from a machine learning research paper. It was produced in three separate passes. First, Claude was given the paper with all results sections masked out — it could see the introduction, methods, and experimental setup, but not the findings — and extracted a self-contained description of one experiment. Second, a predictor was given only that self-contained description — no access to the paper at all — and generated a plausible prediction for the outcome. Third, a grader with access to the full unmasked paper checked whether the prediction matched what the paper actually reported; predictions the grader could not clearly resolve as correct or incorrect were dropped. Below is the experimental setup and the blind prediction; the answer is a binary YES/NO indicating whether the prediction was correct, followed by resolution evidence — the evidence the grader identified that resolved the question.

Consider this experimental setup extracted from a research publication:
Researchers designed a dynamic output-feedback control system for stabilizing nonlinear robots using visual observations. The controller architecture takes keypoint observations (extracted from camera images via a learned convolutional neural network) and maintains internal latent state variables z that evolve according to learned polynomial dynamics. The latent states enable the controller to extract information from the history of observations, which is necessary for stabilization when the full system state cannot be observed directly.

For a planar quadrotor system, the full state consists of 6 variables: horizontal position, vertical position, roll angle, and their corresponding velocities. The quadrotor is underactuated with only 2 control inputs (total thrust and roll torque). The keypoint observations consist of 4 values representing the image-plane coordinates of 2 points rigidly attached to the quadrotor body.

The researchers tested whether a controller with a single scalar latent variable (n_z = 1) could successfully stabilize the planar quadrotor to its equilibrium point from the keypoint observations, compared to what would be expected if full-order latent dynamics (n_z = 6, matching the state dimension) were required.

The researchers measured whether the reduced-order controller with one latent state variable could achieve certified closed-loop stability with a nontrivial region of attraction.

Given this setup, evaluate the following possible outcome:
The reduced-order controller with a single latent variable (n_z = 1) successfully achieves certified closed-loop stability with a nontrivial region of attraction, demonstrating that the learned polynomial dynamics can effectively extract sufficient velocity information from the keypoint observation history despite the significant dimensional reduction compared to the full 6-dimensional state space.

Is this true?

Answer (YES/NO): YES